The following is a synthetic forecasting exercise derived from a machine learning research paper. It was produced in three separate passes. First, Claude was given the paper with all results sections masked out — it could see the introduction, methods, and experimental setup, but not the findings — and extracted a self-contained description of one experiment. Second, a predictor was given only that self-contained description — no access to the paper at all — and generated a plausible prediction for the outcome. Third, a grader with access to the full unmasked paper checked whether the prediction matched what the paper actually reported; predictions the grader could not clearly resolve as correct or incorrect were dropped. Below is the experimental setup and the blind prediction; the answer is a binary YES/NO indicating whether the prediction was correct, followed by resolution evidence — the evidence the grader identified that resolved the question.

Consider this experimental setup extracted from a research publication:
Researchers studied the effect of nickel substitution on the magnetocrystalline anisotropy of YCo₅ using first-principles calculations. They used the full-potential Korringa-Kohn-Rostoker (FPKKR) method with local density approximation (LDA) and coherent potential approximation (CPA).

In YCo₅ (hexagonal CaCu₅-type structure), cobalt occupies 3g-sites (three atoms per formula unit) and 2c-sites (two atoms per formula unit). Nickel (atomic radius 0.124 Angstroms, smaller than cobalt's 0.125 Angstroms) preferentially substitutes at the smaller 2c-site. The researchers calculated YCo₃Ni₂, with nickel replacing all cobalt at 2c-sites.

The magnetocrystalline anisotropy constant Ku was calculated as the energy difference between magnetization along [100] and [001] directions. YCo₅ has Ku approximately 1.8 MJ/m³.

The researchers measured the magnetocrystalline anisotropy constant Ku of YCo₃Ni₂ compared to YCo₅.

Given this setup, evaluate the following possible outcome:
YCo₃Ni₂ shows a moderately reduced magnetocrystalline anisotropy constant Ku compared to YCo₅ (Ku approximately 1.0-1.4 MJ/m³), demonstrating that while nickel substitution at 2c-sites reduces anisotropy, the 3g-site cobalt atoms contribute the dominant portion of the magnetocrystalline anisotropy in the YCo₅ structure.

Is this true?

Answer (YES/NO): YES